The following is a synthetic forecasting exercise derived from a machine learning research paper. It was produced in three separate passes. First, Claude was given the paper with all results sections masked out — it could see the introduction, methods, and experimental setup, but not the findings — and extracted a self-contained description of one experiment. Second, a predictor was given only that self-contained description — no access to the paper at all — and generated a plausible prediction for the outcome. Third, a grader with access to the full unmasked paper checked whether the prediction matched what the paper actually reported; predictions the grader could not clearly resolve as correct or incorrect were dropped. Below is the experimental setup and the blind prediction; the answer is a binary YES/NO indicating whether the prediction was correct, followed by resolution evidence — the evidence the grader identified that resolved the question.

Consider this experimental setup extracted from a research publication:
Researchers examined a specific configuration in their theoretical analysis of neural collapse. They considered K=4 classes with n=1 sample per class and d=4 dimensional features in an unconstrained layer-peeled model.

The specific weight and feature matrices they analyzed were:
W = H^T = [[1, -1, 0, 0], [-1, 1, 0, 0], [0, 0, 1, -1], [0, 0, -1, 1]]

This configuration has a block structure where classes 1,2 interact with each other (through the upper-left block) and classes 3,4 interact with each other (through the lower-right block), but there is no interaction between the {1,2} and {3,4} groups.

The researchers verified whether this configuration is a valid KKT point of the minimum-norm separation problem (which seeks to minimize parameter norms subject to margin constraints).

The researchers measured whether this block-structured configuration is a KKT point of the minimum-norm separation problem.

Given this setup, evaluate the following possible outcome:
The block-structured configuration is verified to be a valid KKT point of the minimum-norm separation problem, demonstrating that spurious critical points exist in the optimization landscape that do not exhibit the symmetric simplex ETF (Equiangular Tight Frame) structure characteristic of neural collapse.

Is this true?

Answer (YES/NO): YES